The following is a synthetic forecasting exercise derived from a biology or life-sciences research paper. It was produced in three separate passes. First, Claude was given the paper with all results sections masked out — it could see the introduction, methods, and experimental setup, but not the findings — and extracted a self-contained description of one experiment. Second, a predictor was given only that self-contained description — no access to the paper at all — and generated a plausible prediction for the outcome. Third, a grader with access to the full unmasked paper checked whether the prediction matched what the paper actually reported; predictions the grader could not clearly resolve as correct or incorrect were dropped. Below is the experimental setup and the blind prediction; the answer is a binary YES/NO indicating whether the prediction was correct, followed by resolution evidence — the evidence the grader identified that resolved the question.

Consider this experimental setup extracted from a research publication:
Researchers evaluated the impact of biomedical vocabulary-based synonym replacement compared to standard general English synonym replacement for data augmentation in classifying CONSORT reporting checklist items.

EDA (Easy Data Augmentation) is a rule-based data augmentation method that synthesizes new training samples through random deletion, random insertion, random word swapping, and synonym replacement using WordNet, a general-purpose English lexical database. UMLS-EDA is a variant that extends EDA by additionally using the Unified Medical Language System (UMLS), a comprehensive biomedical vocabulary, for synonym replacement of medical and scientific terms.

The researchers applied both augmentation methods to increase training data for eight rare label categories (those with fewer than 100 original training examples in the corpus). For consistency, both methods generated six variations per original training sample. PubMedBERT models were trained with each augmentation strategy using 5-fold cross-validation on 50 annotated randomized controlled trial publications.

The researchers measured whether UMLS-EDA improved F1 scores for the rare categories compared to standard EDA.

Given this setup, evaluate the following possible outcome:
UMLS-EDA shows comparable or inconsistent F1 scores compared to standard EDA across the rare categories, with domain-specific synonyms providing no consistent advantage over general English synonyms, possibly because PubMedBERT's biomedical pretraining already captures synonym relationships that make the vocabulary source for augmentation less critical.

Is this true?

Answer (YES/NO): NO